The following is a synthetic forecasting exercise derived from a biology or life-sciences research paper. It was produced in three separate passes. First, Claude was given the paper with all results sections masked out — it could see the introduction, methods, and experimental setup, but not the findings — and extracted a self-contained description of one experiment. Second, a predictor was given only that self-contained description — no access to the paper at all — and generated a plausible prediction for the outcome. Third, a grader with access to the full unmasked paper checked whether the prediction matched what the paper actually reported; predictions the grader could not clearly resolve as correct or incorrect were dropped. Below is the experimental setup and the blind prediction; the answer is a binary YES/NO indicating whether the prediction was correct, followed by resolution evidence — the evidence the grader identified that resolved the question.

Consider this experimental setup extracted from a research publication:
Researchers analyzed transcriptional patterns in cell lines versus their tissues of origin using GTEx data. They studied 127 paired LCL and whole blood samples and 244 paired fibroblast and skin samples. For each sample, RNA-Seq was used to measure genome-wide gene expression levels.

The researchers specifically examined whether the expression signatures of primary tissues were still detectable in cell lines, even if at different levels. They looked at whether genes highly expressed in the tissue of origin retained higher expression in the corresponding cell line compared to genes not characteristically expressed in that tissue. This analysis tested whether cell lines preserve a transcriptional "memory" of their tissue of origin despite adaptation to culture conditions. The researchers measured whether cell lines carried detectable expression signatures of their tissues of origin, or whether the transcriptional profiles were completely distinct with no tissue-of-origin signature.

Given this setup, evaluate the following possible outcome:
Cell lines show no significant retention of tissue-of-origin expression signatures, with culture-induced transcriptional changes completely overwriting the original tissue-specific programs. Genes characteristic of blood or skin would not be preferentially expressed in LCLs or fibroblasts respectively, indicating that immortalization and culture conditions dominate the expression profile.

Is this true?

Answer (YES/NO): NO